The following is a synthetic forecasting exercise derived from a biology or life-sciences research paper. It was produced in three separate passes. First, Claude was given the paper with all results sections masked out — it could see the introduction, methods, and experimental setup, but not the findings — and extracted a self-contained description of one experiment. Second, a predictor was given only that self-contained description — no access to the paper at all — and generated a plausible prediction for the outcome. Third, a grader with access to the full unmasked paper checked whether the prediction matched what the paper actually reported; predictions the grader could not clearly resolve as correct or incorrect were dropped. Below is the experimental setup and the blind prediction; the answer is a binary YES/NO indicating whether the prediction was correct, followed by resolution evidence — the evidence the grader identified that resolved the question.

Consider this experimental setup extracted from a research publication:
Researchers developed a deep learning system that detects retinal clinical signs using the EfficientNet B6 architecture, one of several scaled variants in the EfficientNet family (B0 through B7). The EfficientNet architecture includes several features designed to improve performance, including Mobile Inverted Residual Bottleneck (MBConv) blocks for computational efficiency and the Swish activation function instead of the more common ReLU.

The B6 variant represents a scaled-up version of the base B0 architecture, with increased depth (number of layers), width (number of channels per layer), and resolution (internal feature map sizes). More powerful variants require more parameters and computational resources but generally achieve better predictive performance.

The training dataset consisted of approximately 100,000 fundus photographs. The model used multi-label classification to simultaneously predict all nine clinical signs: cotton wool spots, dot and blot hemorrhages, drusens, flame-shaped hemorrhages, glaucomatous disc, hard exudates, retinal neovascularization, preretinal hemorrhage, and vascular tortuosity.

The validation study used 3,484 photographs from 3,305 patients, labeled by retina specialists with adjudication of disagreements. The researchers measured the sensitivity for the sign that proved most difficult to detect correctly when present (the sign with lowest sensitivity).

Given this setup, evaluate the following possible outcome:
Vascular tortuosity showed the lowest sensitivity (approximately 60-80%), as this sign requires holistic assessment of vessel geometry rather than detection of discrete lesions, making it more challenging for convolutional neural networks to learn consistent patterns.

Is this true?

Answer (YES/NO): NO